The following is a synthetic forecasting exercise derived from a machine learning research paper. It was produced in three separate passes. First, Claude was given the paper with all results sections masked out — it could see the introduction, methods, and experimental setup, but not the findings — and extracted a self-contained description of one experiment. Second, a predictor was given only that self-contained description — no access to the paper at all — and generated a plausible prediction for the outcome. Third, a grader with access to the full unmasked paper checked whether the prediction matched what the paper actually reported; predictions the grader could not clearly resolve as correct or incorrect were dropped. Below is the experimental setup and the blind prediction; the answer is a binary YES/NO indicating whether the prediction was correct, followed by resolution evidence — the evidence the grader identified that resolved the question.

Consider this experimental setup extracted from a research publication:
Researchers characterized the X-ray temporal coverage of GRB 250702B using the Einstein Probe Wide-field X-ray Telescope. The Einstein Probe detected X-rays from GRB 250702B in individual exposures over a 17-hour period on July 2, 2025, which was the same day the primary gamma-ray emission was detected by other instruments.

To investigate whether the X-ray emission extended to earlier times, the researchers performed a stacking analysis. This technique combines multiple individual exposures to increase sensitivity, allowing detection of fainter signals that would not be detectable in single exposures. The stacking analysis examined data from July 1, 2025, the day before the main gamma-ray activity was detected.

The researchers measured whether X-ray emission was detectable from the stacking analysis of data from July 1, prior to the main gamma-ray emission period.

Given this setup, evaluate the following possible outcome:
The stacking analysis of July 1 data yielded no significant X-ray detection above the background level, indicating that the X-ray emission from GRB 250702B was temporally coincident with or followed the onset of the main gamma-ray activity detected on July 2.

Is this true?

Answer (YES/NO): NO